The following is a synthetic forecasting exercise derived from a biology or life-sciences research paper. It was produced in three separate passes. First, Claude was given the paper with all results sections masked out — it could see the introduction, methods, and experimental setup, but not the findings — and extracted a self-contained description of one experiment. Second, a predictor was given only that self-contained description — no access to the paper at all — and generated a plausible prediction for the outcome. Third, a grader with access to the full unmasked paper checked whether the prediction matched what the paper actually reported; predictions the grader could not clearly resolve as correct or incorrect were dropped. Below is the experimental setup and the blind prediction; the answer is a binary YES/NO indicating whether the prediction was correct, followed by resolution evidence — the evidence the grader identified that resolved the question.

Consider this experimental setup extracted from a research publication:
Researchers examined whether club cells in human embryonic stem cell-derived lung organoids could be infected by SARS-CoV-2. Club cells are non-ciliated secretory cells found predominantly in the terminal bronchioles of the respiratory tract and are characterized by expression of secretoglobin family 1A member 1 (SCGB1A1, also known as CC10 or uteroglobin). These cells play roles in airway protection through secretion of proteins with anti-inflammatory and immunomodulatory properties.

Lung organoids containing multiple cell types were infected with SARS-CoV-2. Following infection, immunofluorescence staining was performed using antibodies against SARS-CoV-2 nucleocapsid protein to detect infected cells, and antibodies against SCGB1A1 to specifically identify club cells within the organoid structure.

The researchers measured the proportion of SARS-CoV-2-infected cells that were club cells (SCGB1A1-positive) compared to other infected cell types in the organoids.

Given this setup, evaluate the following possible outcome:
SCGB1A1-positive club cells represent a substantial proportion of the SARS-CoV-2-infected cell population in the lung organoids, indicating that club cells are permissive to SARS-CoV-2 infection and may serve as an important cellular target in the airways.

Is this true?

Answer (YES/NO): NO